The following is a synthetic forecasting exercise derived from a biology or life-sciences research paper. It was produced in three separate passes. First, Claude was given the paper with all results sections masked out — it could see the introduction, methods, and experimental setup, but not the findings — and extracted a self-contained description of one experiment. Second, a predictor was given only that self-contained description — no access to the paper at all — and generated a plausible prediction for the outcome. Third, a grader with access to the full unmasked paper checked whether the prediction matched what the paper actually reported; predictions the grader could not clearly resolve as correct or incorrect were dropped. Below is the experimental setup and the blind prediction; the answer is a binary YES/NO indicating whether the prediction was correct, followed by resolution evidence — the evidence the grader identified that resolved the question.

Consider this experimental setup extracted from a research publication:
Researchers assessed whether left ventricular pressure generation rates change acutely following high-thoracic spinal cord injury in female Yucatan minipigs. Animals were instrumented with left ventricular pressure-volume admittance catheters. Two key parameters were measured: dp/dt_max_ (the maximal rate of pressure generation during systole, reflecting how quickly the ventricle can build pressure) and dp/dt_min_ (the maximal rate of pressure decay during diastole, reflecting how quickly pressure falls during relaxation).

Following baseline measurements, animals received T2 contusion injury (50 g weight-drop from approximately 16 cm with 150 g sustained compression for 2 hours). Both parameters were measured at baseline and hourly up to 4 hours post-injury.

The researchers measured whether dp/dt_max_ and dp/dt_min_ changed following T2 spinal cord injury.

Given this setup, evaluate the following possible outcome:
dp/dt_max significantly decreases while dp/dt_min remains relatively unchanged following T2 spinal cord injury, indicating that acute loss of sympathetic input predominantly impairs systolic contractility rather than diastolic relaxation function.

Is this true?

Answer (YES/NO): NO